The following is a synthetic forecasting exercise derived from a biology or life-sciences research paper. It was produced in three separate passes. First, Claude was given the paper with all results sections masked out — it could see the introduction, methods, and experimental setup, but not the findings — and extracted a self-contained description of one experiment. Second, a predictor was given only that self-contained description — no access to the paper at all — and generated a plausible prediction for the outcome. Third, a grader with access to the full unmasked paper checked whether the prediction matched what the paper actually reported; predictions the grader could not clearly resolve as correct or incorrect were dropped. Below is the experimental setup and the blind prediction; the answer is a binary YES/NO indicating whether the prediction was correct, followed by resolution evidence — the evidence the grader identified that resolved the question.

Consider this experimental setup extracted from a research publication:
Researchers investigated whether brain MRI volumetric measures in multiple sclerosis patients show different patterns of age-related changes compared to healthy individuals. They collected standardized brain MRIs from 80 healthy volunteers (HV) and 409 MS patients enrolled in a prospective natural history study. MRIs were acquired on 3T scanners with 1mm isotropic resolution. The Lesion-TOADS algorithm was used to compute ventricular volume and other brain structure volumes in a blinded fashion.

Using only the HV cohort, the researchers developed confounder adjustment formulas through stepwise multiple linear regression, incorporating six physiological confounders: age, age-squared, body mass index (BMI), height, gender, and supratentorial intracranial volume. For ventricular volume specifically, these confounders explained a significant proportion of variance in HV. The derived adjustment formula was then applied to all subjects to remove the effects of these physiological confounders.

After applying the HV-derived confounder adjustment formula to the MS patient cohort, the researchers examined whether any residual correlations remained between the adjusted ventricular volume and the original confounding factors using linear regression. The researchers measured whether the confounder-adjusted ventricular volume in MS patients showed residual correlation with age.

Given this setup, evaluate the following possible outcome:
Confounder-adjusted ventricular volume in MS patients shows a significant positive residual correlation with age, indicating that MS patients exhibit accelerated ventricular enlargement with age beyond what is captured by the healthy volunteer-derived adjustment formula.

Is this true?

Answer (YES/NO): YES